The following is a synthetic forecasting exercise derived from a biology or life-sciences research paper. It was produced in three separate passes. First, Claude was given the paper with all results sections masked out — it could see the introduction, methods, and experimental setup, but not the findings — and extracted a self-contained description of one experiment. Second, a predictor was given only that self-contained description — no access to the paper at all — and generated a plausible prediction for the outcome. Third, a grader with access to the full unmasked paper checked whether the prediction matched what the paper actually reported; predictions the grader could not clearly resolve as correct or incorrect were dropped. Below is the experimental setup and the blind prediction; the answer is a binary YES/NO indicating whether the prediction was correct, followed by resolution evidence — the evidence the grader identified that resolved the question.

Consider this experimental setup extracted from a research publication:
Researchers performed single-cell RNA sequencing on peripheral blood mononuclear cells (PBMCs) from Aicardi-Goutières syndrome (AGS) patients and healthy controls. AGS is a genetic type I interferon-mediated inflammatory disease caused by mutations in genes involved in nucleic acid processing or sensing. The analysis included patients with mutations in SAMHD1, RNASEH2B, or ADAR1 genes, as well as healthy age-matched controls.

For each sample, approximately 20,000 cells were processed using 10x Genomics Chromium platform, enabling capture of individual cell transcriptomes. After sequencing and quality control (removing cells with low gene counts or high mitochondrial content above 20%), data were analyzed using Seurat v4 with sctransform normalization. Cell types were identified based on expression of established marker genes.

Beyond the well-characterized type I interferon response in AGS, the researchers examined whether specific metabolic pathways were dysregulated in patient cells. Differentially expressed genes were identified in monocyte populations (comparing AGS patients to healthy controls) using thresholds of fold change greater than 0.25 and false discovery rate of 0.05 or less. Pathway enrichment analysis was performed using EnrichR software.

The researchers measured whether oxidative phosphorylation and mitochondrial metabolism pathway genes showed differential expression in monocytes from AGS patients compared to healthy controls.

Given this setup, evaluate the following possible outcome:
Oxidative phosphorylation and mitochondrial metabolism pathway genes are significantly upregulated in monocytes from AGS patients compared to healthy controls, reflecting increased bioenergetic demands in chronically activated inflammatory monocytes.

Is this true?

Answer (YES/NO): YES